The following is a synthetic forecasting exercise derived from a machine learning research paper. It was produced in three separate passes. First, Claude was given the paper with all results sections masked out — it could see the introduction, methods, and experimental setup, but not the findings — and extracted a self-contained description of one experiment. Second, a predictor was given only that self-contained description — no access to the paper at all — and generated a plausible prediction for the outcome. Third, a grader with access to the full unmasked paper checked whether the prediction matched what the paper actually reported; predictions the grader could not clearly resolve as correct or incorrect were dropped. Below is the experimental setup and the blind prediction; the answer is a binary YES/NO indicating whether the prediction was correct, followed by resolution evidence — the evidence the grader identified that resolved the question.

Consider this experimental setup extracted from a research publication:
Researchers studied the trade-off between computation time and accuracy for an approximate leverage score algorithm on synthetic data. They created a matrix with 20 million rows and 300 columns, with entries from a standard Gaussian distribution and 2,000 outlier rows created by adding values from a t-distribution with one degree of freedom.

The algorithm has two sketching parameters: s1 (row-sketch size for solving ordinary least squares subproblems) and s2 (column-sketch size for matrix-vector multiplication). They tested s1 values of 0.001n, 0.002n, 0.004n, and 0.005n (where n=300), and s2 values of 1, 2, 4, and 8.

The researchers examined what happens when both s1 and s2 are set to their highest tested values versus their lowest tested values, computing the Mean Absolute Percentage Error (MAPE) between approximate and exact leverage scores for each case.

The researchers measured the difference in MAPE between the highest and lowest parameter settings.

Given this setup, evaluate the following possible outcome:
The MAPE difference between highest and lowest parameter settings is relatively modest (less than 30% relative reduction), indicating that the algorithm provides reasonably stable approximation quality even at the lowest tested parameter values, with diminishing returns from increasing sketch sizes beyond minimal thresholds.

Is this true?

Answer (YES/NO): NO